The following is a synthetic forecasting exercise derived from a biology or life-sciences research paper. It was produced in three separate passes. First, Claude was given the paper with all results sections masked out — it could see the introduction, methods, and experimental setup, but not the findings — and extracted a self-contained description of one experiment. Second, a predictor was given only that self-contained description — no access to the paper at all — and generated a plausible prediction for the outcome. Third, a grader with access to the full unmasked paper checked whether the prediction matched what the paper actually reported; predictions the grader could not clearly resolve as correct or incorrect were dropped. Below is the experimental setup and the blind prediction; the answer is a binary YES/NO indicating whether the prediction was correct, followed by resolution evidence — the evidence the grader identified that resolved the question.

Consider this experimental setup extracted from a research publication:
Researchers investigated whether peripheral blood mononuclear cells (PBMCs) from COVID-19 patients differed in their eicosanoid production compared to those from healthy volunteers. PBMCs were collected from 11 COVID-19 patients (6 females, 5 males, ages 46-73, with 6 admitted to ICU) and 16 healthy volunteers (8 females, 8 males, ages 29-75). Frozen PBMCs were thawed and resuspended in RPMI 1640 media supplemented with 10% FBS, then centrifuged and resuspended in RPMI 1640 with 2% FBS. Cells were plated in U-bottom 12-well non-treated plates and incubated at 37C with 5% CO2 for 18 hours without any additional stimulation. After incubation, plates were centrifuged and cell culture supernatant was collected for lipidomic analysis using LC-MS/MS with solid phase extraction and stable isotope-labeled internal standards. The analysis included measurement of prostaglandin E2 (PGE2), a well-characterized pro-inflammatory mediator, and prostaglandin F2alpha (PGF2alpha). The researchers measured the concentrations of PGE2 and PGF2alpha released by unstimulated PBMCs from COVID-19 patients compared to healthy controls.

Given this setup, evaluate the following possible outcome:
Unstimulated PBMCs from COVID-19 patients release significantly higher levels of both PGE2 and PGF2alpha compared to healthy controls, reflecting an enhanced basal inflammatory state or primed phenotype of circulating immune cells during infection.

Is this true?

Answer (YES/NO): YES